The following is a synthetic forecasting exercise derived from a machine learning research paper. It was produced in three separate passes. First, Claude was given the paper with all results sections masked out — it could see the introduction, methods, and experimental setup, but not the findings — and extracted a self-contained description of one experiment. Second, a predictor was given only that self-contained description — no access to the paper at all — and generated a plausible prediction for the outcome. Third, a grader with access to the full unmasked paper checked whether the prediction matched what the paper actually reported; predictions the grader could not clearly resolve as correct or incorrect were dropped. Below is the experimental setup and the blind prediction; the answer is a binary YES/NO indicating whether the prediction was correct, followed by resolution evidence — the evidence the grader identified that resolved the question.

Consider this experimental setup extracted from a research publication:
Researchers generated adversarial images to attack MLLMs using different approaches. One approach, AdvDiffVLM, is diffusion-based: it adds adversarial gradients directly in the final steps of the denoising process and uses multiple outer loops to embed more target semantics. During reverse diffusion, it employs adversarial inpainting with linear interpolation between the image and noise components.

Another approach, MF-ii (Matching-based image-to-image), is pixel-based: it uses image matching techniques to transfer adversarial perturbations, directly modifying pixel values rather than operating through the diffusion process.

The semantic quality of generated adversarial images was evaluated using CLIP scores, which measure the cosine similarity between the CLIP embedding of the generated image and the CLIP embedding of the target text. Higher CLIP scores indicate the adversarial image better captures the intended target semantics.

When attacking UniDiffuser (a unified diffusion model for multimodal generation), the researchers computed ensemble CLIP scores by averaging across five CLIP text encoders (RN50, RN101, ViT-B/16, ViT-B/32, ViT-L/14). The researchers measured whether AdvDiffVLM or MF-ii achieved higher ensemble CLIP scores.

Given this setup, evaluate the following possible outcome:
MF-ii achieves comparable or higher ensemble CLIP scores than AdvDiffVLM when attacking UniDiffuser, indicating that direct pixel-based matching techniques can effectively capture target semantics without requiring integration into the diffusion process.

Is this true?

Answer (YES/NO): YES